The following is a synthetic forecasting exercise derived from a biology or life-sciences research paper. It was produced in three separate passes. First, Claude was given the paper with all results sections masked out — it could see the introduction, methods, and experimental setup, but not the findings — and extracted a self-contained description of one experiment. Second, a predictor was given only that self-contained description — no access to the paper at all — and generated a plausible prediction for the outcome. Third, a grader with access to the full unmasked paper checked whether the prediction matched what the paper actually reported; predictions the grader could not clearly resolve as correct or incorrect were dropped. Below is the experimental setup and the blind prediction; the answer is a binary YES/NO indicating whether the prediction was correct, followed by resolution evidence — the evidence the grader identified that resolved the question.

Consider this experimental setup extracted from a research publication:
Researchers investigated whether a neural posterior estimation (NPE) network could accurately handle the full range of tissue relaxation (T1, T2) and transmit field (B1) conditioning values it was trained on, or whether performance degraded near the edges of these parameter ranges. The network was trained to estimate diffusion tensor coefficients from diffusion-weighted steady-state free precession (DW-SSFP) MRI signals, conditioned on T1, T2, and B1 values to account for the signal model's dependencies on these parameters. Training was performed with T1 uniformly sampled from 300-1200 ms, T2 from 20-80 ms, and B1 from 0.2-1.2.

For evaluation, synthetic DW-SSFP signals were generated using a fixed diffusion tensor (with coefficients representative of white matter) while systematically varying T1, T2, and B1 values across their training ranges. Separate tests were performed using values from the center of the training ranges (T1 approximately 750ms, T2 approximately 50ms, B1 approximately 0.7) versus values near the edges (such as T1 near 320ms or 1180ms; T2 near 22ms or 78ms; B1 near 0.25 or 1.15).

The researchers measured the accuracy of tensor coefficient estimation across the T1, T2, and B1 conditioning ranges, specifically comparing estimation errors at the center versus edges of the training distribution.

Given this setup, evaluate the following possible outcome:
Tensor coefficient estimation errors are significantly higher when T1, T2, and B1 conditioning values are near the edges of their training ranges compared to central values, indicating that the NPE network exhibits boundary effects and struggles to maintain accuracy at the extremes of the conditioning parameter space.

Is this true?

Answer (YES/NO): NO